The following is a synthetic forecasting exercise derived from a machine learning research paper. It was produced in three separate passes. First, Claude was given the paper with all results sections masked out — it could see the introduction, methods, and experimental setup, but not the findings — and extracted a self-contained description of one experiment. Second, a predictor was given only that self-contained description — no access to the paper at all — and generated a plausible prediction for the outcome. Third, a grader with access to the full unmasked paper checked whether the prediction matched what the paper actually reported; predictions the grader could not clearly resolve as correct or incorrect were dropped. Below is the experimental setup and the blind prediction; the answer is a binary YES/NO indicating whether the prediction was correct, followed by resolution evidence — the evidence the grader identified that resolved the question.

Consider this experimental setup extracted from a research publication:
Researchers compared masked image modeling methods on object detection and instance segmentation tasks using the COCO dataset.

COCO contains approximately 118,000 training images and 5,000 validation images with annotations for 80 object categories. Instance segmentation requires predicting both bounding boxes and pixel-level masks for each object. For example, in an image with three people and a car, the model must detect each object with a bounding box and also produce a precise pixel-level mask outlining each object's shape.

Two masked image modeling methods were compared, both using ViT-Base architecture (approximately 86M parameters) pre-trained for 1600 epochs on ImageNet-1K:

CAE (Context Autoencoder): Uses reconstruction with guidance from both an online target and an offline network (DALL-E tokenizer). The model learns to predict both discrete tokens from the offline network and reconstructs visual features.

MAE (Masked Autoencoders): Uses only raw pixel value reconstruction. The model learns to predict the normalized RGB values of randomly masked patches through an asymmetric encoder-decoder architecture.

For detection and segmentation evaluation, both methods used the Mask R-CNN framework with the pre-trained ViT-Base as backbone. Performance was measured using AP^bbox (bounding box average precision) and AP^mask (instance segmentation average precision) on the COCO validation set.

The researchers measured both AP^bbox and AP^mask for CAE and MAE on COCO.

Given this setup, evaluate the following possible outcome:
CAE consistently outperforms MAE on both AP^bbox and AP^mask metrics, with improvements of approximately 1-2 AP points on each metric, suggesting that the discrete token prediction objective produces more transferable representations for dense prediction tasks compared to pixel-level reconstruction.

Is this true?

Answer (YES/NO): NO